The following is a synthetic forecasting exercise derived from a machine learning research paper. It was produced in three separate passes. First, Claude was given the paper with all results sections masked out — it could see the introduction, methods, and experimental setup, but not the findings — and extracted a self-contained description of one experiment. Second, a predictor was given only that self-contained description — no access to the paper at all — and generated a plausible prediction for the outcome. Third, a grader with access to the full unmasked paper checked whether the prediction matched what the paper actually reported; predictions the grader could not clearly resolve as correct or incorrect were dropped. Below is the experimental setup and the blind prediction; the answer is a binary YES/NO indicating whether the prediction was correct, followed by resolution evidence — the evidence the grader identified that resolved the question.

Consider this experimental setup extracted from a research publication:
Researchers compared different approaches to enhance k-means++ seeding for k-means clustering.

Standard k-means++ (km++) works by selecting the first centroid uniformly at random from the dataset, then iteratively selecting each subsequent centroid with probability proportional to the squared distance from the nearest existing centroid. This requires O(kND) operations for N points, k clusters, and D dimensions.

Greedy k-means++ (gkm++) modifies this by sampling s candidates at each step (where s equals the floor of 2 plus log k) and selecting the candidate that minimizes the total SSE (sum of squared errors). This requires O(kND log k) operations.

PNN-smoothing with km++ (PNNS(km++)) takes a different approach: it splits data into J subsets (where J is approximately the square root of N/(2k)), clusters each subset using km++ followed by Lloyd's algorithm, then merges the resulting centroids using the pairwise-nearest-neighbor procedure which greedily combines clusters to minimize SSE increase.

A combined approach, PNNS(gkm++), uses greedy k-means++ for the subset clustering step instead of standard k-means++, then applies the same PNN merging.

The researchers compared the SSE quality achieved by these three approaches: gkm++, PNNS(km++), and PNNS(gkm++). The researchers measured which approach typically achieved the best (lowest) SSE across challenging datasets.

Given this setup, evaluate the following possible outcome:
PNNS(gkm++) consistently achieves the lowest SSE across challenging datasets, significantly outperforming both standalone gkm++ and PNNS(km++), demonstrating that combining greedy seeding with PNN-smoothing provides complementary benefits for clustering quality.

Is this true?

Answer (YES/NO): NO